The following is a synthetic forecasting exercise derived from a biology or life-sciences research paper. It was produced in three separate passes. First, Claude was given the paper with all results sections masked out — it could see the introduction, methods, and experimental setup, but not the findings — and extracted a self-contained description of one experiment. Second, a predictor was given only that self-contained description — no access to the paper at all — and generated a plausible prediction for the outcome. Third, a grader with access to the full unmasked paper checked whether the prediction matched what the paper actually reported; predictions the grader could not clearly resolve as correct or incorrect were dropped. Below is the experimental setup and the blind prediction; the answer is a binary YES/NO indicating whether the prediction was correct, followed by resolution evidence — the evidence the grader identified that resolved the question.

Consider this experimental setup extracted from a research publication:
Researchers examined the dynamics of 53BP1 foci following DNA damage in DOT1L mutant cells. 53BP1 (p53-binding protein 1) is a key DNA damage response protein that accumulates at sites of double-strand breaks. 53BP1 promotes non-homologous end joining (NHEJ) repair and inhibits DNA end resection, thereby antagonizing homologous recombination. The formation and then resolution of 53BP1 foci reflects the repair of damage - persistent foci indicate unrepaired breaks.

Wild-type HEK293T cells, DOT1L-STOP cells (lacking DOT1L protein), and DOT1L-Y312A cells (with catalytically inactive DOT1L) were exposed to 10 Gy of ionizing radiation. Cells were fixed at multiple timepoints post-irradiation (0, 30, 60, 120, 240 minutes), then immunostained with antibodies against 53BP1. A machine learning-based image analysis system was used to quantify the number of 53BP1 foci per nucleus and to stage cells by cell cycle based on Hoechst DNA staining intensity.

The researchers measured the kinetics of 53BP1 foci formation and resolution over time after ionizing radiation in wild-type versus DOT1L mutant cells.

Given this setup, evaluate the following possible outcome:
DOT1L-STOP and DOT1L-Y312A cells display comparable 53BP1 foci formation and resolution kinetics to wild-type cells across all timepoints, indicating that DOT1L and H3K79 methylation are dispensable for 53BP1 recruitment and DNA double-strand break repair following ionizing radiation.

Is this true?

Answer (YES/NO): NO